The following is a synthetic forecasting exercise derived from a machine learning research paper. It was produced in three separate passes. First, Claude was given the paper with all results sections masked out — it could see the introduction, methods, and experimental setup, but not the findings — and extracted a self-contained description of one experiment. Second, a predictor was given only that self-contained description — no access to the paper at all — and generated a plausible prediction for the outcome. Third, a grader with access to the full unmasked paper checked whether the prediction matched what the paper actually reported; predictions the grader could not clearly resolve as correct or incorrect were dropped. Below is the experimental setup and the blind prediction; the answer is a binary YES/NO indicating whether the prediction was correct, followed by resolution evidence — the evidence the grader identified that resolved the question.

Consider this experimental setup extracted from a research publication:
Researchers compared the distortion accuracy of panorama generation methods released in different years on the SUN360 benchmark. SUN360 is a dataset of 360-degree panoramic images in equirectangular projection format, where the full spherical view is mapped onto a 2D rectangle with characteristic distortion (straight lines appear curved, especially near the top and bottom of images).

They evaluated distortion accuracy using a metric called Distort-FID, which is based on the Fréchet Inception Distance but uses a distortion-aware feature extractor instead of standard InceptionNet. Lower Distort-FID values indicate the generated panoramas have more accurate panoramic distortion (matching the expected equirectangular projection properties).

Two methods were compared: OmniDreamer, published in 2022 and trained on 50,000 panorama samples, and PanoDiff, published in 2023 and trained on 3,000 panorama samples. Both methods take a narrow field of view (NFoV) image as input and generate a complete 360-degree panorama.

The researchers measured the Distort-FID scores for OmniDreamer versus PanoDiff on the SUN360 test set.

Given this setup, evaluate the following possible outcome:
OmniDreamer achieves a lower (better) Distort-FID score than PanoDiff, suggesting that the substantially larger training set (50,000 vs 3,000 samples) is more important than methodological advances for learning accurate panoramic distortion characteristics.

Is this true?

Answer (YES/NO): NO